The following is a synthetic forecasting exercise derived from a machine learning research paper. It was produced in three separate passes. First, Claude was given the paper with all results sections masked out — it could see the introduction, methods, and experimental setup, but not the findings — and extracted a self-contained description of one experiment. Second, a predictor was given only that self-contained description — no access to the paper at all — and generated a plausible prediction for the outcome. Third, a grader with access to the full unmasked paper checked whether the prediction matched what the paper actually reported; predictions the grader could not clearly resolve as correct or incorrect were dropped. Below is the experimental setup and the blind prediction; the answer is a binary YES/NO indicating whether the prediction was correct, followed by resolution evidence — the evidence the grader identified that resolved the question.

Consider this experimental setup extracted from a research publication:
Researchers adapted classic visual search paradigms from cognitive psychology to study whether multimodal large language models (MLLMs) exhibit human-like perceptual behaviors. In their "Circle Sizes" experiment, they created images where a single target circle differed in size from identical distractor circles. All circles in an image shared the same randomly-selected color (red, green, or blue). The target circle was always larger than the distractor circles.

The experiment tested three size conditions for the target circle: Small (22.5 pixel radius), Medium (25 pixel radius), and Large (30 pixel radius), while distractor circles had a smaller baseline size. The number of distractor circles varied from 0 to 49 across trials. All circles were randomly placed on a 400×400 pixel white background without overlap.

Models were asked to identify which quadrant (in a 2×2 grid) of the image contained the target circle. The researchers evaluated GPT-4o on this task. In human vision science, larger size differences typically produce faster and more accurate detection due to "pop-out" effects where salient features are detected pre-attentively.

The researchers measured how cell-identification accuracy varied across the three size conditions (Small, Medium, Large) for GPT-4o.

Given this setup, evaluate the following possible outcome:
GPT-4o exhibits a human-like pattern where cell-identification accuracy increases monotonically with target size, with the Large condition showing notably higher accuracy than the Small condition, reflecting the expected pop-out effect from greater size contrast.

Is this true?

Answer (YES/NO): YES